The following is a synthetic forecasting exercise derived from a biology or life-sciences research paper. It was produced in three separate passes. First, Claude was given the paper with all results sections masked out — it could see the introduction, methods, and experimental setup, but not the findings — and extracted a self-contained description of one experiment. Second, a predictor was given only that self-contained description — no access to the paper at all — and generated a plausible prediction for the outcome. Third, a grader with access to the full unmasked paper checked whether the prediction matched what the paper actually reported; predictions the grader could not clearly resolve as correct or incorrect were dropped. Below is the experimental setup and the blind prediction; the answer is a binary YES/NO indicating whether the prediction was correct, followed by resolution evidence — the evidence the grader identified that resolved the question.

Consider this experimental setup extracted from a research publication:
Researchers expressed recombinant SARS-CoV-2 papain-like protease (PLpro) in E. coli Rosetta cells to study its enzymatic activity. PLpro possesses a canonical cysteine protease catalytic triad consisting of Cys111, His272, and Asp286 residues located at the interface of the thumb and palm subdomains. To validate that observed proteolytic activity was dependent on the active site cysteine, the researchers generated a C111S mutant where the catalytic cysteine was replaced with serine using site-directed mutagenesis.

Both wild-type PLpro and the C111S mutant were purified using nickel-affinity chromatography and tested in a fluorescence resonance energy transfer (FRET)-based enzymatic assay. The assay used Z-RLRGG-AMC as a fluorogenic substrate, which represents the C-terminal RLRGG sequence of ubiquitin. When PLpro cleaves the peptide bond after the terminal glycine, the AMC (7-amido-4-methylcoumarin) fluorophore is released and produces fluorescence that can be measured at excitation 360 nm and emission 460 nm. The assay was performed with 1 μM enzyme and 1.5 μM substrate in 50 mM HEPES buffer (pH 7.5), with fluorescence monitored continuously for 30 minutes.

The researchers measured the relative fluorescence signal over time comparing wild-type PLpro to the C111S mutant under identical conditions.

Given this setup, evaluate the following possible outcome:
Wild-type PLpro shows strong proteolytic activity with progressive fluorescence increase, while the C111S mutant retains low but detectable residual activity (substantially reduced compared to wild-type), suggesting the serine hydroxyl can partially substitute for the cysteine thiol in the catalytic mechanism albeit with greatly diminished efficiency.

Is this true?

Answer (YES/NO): NO